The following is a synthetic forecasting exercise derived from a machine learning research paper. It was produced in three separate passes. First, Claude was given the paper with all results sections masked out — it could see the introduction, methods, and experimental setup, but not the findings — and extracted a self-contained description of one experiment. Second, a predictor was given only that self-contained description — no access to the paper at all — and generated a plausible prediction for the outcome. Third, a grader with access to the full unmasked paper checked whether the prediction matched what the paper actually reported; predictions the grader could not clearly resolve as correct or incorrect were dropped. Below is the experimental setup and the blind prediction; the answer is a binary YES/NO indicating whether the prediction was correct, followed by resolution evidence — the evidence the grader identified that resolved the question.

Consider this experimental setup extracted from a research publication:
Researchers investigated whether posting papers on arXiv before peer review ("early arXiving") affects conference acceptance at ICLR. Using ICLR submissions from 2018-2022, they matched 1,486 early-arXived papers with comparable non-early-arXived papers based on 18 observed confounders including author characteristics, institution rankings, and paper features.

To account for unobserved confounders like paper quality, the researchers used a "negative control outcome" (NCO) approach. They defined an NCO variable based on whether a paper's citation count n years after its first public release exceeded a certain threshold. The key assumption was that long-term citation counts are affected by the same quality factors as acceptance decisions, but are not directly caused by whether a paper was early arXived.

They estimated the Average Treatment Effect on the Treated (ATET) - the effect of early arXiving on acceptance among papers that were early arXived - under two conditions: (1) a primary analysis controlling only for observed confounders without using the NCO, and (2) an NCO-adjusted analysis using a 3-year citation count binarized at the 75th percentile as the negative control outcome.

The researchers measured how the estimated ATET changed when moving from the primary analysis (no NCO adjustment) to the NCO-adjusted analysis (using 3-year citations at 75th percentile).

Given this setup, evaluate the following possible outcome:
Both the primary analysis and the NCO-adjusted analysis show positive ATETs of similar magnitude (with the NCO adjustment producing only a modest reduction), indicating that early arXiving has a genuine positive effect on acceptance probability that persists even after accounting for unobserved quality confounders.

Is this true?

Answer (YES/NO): NO